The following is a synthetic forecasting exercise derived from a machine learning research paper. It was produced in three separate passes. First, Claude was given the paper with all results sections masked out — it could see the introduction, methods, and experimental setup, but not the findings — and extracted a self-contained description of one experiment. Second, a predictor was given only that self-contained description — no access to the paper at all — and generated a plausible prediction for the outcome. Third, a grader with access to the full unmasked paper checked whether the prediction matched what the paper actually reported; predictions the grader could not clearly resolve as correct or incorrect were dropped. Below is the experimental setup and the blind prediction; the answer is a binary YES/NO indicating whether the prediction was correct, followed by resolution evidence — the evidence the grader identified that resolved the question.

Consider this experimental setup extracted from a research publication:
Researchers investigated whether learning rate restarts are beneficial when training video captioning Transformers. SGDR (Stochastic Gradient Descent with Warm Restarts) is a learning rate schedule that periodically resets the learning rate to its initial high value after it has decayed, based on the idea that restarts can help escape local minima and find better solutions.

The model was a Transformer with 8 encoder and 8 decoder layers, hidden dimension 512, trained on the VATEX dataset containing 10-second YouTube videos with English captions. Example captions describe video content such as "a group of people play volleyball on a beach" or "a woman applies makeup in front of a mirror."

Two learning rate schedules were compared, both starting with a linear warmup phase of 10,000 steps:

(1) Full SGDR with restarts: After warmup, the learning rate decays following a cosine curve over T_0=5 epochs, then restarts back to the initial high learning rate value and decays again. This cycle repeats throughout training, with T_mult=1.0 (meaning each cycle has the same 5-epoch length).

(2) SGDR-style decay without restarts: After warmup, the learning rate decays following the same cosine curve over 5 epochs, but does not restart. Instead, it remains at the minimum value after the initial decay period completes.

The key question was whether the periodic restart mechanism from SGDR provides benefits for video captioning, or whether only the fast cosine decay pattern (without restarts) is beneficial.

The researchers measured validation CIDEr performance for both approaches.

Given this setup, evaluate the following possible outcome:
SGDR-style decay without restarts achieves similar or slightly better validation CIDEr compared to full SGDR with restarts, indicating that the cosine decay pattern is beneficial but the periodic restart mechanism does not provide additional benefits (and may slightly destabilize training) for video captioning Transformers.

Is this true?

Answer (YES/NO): YES